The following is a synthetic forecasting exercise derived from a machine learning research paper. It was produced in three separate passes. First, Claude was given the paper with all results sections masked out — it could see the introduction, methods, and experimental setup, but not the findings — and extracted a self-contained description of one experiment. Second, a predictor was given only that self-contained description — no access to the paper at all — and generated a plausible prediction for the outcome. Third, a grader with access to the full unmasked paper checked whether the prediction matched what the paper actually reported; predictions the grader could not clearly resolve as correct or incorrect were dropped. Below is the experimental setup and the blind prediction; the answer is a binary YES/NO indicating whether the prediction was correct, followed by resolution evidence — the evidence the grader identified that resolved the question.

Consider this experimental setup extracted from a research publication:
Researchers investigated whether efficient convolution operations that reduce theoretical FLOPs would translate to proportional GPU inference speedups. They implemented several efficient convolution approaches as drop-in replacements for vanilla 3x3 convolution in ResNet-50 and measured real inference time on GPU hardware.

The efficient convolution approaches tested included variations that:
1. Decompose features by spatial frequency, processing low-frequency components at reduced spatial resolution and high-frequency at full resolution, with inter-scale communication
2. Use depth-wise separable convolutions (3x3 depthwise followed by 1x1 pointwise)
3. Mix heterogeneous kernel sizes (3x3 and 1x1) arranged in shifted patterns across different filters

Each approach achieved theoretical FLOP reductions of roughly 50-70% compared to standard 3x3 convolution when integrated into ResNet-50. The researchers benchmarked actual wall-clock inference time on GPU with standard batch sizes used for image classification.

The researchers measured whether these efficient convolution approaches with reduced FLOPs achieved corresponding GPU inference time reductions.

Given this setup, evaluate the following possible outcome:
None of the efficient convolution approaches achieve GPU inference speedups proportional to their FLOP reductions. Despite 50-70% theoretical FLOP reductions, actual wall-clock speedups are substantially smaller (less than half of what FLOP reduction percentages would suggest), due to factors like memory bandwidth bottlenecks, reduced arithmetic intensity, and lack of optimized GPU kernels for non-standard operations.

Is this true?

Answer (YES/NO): YES